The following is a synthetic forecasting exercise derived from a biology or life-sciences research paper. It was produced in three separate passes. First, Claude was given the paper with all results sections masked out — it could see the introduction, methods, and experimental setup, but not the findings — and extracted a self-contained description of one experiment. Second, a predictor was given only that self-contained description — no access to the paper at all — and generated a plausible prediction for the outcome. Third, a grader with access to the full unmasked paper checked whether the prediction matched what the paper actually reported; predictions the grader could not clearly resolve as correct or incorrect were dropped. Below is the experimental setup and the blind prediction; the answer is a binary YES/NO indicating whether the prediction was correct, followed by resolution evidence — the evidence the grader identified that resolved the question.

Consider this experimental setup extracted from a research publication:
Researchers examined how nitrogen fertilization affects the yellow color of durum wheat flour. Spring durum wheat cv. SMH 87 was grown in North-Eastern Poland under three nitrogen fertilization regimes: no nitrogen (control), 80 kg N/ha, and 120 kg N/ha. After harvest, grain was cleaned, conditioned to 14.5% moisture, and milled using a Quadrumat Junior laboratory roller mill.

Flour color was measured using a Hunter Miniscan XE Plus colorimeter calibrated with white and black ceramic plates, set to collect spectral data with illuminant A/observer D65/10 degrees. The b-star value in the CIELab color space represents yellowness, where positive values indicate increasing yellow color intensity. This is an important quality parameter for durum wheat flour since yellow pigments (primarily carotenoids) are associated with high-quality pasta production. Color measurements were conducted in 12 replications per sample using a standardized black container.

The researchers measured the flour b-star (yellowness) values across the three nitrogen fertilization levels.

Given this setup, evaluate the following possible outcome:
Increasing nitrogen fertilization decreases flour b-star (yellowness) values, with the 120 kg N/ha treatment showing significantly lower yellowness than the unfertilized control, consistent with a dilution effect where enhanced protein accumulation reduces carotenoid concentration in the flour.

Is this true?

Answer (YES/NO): NO